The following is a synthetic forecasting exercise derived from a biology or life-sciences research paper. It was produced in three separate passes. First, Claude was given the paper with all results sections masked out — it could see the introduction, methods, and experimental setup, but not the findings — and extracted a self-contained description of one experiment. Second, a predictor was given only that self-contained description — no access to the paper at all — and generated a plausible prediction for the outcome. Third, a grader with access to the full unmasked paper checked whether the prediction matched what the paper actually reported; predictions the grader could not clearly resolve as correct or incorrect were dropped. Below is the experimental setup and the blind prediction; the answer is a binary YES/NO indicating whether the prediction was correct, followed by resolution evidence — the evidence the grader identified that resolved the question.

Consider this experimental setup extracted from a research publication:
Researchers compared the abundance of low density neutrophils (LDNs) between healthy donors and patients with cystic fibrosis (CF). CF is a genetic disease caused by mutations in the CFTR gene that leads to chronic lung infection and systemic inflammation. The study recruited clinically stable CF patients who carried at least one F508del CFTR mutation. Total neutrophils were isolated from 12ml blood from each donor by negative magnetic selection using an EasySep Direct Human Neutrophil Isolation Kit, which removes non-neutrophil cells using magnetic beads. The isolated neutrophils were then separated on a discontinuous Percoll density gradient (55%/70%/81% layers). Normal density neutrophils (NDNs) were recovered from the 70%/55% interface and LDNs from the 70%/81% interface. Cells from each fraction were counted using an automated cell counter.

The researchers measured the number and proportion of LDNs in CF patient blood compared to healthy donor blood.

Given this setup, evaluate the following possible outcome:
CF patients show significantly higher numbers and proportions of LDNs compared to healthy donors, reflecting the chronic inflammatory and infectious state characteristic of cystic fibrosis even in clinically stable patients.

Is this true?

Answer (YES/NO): NO